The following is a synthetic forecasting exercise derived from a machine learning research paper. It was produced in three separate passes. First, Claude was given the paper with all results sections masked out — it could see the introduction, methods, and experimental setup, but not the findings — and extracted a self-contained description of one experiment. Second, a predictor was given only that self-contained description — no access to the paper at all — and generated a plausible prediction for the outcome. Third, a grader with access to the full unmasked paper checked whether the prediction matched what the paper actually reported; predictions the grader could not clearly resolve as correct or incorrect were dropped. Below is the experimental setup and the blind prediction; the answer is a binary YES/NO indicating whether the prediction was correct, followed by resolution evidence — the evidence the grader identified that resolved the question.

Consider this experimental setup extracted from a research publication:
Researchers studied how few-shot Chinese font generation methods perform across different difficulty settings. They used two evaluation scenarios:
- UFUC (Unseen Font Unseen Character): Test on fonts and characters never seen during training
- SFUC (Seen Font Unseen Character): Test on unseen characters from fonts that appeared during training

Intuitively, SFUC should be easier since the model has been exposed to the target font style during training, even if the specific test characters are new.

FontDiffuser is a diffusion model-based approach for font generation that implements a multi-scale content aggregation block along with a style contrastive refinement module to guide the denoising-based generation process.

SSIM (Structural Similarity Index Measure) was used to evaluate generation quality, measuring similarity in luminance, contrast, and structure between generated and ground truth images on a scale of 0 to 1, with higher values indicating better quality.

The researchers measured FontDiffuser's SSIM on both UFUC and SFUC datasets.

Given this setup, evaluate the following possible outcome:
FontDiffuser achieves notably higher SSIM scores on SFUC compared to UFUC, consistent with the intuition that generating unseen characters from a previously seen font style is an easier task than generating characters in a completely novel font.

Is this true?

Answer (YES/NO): NO